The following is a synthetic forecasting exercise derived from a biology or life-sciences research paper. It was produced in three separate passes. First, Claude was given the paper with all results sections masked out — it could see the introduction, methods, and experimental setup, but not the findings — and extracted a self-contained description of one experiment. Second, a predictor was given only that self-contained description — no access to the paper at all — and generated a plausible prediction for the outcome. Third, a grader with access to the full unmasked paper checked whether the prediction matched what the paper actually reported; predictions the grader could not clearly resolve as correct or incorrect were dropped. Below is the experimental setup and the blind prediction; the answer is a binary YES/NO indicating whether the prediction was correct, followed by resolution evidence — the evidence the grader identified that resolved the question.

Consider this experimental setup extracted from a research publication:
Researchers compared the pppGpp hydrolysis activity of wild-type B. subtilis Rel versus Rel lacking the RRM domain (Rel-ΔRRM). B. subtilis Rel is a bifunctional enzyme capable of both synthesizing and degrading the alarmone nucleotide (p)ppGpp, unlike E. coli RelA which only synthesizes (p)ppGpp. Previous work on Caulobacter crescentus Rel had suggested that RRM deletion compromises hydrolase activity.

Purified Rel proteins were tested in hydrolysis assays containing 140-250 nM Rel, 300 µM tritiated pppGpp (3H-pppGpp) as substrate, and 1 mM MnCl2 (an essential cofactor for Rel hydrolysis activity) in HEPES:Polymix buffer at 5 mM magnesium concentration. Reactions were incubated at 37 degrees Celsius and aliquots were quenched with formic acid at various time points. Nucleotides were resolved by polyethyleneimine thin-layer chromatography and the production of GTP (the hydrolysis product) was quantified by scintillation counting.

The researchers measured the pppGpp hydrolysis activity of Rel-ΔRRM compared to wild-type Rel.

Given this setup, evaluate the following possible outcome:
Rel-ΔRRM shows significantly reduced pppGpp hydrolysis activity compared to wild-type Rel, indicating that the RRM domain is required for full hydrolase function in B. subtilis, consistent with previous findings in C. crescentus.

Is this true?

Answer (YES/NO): NO